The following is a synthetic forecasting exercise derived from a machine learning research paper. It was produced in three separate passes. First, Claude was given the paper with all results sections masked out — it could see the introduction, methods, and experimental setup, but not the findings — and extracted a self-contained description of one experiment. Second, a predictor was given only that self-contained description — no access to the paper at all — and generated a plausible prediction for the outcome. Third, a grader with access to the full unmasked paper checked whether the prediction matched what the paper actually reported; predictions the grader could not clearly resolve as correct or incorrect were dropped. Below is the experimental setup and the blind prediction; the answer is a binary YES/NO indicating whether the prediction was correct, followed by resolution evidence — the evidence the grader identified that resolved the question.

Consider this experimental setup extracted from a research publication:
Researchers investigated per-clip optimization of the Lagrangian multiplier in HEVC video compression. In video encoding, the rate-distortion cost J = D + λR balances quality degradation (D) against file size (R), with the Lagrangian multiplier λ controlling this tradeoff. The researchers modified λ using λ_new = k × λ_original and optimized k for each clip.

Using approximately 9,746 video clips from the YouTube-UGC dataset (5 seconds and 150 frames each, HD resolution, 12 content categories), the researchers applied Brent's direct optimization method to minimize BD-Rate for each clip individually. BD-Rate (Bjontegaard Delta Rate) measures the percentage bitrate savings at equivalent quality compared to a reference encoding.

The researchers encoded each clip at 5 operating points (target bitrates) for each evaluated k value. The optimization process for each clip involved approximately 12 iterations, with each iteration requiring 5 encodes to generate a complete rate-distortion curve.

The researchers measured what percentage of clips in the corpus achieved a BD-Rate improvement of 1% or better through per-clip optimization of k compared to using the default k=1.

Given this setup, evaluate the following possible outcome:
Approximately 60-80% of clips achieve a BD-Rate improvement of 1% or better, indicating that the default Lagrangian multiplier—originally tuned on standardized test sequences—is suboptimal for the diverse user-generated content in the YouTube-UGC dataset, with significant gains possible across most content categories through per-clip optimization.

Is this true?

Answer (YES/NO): NO